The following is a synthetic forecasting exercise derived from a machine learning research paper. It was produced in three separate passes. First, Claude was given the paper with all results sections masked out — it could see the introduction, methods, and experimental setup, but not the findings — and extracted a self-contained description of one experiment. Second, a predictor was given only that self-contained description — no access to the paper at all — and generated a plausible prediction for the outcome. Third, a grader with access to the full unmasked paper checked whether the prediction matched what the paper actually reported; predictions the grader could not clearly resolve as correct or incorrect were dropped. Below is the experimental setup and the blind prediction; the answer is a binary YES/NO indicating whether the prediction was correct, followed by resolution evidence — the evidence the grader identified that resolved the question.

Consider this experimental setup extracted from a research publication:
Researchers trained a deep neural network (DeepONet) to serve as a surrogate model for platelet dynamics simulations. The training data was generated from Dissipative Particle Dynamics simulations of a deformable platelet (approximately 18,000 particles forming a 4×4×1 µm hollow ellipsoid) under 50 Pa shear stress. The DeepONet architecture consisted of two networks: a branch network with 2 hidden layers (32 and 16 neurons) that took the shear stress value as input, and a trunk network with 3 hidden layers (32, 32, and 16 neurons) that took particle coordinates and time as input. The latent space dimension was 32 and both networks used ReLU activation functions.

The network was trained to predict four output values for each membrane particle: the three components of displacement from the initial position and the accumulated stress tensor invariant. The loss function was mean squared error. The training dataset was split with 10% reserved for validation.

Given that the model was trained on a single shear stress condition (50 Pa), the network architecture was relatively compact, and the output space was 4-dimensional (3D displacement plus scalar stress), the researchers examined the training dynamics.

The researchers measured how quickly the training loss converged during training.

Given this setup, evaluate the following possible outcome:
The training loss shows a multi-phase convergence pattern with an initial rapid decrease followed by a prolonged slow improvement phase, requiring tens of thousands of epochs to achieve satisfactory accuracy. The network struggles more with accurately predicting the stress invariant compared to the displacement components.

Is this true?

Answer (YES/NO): NO